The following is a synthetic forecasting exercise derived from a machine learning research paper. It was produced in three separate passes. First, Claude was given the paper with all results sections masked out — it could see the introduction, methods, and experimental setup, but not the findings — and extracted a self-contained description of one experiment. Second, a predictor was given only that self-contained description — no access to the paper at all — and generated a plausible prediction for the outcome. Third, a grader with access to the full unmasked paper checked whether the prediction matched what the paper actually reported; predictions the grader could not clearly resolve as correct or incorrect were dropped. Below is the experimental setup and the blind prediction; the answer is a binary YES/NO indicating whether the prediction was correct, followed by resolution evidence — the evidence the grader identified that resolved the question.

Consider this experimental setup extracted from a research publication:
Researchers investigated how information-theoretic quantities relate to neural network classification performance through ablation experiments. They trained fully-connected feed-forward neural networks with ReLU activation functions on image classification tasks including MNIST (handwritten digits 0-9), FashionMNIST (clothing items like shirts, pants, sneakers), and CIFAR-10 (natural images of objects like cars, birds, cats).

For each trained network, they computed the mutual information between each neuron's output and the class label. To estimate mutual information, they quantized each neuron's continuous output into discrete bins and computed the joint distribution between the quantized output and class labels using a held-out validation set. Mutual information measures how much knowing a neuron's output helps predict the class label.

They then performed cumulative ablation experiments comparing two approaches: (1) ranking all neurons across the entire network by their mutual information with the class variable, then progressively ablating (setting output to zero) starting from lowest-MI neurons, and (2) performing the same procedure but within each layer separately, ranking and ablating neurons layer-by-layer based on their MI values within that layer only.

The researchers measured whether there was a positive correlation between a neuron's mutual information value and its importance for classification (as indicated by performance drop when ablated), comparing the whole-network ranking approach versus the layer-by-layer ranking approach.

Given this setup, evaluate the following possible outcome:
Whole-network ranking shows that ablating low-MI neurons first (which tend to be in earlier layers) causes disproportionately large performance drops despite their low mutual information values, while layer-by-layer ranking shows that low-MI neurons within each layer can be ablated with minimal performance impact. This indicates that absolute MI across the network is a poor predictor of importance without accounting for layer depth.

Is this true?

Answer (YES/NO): YES